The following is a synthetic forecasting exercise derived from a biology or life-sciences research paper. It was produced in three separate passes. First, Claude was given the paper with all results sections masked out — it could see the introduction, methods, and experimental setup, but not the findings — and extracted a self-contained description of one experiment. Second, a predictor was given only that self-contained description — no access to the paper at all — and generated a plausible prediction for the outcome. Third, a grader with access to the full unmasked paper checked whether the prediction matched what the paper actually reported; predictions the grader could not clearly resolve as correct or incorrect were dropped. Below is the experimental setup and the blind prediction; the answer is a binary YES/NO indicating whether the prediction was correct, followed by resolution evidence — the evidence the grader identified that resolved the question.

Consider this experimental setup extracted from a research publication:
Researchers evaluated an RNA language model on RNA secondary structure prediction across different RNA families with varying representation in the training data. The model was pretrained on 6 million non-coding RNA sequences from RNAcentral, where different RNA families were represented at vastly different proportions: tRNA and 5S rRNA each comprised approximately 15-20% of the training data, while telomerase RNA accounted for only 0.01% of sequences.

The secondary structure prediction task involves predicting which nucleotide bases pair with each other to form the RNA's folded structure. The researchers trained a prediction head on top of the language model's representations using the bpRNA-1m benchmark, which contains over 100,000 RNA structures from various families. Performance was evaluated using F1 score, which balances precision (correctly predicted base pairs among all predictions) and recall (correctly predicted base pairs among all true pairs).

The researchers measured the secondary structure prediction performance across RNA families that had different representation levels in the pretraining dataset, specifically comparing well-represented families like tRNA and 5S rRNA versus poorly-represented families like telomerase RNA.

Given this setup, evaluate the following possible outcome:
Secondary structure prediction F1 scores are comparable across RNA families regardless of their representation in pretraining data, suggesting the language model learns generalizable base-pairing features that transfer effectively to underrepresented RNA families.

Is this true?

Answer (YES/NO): NO